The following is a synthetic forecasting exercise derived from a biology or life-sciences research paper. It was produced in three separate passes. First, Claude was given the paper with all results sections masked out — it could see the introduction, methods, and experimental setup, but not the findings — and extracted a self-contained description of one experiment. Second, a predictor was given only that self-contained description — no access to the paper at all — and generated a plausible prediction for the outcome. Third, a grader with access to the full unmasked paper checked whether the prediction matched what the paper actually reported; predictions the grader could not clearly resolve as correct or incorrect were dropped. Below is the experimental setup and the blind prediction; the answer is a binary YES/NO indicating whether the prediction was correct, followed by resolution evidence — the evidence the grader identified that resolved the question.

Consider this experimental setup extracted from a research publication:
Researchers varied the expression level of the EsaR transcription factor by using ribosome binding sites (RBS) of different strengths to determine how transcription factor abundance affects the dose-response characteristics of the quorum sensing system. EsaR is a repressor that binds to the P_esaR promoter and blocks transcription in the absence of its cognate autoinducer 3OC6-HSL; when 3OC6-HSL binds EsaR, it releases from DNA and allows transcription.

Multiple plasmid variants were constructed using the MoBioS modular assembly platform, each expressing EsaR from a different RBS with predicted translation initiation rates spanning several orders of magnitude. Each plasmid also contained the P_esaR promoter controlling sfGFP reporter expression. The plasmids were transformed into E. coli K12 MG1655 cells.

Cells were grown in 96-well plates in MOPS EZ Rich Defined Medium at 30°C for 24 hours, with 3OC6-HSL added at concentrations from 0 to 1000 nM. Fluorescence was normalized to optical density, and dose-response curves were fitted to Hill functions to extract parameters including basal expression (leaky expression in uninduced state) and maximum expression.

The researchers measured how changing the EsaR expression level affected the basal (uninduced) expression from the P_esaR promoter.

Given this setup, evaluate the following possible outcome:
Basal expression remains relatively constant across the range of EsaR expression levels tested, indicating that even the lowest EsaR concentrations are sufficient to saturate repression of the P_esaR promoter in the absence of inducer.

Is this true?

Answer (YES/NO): NO